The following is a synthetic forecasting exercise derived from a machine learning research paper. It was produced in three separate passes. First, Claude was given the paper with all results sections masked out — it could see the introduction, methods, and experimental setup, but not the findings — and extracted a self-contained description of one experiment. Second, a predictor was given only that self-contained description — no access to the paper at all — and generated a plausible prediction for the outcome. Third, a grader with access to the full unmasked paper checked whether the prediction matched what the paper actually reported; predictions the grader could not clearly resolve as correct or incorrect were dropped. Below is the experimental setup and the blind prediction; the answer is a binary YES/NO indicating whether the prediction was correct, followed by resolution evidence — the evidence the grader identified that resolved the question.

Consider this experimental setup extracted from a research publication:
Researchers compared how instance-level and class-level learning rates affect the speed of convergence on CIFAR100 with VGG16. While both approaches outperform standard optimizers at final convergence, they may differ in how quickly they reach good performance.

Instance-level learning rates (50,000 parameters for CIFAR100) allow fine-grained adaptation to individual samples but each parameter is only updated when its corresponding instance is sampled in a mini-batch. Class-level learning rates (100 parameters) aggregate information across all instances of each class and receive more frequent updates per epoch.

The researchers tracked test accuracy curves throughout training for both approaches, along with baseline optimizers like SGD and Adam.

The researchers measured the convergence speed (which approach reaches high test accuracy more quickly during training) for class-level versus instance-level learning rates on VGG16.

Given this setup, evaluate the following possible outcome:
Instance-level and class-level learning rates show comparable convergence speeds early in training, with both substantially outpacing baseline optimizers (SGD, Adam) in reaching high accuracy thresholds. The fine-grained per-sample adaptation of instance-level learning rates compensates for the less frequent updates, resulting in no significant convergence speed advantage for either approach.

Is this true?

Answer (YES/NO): NO